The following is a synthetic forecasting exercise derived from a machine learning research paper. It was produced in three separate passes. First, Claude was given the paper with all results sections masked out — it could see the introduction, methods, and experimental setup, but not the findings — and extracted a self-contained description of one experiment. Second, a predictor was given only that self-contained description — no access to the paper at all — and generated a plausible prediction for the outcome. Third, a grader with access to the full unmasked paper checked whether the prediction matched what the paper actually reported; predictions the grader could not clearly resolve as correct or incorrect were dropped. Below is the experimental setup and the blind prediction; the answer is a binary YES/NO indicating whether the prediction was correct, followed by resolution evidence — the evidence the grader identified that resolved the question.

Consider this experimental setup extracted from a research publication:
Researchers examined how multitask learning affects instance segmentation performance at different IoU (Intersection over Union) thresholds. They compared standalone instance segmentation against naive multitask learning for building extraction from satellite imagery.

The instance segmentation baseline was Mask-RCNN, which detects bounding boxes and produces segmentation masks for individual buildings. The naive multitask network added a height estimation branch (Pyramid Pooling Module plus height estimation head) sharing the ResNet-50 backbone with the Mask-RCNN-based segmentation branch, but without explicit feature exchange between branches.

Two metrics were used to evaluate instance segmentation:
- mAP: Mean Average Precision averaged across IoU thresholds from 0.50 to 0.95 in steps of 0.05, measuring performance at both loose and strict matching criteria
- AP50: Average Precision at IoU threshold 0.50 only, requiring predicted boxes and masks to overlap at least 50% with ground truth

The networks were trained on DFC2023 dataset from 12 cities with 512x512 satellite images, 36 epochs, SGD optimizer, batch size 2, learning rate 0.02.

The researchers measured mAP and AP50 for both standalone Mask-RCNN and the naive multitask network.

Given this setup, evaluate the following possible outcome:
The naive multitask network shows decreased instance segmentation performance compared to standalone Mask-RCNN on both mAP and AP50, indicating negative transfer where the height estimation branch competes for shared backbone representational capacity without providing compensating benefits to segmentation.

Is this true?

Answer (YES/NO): NO